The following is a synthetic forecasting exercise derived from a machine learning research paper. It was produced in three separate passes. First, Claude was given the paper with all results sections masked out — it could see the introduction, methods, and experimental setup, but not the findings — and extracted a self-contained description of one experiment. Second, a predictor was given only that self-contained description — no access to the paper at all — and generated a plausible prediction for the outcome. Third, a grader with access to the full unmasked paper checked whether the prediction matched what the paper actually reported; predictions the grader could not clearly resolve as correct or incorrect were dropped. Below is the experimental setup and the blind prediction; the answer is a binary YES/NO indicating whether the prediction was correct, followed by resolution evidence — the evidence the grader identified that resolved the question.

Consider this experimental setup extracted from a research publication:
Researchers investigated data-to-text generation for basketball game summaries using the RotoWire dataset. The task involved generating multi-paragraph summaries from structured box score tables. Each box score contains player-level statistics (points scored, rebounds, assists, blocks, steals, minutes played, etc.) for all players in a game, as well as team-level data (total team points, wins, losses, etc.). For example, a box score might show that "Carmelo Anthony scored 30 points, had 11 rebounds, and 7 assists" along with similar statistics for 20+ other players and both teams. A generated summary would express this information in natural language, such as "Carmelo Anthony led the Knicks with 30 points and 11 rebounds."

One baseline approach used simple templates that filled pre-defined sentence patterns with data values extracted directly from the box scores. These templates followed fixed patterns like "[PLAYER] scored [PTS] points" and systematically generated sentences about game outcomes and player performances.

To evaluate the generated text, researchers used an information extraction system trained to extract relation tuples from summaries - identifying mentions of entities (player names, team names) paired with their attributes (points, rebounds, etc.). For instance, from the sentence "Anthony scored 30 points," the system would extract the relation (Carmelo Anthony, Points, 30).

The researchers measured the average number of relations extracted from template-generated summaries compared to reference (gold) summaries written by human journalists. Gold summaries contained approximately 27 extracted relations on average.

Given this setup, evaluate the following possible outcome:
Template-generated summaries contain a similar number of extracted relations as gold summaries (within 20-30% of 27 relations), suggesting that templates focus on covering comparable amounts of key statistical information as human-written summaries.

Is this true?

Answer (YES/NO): NO